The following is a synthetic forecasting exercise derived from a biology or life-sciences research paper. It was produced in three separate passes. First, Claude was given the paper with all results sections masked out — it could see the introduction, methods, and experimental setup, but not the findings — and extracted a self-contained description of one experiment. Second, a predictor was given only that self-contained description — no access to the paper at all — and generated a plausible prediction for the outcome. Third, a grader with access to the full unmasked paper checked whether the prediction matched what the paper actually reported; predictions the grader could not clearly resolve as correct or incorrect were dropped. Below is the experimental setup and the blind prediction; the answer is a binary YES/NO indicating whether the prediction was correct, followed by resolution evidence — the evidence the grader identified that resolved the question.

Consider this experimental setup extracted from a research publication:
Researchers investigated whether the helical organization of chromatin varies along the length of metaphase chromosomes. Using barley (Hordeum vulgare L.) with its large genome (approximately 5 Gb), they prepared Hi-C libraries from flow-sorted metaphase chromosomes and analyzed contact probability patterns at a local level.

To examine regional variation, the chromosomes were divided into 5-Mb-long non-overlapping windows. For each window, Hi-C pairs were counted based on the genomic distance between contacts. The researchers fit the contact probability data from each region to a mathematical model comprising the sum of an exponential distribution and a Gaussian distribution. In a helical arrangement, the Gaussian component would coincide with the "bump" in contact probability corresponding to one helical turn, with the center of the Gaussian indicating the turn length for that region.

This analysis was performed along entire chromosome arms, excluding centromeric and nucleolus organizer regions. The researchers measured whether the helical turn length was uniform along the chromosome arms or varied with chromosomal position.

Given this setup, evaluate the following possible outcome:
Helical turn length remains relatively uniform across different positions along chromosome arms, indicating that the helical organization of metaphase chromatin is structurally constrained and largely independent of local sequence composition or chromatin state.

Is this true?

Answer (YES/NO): NO